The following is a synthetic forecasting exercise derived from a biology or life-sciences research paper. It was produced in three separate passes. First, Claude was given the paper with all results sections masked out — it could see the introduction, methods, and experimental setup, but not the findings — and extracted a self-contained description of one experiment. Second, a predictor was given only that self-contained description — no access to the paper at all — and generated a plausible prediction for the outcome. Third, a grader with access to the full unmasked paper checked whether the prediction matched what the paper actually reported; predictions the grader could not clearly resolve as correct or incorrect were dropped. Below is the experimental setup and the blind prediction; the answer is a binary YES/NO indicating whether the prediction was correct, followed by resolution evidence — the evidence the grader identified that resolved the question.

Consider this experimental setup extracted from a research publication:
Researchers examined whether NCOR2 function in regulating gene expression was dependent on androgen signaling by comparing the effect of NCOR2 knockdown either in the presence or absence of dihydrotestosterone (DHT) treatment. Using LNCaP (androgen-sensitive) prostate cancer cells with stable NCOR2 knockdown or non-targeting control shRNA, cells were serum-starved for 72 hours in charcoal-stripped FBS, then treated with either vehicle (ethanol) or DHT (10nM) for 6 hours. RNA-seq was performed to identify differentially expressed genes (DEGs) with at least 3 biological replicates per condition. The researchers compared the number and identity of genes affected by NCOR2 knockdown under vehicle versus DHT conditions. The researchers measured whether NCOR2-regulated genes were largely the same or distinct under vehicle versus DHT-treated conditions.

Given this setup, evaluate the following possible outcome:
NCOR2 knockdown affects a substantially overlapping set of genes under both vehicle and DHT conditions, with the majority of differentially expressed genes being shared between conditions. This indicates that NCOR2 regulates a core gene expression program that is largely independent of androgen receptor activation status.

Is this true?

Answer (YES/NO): YES